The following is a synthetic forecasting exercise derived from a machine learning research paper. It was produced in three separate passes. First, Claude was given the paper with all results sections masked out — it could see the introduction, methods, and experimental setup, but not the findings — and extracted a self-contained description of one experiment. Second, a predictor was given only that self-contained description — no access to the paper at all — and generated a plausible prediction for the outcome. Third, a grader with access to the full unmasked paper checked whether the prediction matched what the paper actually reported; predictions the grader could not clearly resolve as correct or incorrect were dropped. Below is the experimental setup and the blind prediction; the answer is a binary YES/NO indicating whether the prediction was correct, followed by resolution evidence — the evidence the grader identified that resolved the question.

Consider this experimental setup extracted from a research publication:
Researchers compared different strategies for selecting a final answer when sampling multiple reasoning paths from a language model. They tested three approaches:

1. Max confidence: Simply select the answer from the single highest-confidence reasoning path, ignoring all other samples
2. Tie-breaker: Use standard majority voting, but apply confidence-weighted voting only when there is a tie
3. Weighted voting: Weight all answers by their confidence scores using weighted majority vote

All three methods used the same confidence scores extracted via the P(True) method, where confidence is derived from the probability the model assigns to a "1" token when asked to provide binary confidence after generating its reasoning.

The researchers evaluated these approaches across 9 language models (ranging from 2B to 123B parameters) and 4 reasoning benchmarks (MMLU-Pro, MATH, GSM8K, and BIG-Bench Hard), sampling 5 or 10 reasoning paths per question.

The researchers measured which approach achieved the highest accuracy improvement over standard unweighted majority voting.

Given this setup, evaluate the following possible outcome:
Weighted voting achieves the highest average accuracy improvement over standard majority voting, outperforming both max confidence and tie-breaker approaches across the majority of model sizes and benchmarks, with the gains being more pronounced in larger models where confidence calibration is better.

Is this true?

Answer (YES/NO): NO